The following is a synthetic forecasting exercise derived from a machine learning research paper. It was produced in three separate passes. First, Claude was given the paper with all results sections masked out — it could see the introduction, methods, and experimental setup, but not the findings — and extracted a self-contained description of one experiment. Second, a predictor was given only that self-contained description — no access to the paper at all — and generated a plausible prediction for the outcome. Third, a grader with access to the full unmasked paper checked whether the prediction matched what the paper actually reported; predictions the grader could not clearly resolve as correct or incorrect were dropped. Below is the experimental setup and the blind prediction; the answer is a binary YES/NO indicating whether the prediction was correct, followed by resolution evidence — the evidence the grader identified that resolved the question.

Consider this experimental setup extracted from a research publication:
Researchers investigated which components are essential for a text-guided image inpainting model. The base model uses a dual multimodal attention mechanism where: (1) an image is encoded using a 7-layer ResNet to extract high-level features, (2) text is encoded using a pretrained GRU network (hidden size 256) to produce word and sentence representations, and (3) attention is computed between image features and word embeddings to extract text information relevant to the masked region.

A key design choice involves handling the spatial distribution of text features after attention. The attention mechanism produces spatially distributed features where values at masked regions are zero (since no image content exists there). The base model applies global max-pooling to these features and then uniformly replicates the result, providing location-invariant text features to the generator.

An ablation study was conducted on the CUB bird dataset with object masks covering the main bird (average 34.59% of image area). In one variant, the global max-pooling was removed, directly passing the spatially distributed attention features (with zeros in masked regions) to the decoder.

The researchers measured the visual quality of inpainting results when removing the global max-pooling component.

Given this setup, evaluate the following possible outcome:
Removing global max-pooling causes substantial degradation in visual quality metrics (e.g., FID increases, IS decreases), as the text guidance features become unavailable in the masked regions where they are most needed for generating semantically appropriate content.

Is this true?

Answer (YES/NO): NO